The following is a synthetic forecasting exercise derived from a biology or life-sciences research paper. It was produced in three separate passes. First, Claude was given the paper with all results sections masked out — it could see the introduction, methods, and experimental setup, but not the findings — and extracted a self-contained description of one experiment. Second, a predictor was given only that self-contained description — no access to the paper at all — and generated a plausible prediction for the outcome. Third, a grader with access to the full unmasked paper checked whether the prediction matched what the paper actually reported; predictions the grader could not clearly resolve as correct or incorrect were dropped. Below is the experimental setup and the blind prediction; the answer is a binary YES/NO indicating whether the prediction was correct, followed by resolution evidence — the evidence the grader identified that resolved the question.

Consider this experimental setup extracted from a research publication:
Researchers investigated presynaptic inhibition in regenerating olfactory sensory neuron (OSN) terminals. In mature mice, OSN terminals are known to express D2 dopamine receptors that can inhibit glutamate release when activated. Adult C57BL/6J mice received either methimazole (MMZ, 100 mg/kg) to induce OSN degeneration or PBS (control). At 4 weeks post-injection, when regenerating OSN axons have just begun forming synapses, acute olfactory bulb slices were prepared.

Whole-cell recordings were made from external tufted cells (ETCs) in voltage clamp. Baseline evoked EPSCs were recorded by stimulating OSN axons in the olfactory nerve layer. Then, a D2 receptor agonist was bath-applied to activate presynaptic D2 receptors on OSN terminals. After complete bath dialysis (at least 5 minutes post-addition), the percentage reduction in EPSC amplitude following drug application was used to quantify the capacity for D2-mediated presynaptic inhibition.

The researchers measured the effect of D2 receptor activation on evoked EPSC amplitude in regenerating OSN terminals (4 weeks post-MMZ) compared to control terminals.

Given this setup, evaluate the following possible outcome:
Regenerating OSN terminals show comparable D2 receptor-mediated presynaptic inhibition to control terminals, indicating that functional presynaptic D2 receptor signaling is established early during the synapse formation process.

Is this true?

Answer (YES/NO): YES